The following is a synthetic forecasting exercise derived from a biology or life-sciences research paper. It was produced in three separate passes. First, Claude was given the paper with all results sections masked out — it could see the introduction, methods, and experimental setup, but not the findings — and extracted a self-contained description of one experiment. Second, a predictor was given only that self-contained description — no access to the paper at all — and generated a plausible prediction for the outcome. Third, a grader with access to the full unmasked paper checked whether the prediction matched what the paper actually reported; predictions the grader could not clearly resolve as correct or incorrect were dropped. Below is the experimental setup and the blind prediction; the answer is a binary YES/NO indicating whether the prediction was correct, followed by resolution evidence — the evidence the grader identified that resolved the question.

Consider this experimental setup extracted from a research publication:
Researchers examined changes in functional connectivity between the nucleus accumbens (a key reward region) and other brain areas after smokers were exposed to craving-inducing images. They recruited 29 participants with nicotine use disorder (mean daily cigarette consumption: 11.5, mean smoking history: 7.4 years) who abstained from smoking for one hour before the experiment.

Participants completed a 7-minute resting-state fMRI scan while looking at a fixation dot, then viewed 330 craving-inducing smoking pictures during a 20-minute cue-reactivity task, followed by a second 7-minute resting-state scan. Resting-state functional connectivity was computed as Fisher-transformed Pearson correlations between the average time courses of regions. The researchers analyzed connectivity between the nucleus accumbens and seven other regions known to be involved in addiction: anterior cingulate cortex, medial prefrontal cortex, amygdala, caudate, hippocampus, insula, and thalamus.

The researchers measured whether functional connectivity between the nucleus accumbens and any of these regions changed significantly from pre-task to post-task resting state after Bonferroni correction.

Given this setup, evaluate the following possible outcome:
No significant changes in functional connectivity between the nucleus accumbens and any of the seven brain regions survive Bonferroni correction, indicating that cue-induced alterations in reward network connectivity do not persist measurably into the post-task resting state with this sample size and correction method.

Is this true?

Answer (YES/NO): YES